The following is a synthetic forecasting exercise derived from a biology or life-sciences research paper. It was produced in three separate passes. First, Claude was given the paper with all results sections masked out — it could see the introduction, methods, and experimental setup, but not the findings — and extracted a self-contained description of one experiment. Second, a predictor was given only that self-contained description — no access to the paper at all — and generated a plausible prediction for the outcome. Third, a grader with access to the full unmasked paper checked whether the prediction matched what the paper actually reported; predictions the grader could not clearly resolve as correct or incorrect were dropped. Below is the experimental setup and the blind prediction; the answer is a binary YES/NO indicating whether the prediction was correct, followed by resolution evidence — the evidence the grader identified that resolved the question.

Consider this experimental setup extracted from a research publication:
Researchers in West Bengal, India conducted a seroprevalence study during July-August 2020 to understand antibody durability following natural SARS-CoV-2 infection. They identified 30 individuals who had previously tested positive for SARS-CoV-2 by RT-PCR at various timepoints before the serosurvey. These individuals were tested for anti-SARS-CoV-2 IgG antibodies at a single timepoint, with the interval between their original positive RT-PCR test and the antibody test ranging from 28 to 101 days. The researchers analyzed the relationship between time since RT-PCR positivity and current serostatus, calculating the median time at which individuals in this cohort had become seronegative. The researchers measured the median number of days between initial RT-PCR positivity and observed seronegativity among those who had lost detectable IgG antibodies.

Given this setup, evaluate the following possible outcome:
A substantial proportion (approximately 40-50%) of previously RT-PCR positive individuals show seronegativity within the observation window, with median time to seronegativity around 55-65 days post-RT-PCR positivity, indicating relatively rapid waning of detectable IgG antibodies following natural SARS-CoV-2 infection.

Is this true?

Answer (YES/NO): NO